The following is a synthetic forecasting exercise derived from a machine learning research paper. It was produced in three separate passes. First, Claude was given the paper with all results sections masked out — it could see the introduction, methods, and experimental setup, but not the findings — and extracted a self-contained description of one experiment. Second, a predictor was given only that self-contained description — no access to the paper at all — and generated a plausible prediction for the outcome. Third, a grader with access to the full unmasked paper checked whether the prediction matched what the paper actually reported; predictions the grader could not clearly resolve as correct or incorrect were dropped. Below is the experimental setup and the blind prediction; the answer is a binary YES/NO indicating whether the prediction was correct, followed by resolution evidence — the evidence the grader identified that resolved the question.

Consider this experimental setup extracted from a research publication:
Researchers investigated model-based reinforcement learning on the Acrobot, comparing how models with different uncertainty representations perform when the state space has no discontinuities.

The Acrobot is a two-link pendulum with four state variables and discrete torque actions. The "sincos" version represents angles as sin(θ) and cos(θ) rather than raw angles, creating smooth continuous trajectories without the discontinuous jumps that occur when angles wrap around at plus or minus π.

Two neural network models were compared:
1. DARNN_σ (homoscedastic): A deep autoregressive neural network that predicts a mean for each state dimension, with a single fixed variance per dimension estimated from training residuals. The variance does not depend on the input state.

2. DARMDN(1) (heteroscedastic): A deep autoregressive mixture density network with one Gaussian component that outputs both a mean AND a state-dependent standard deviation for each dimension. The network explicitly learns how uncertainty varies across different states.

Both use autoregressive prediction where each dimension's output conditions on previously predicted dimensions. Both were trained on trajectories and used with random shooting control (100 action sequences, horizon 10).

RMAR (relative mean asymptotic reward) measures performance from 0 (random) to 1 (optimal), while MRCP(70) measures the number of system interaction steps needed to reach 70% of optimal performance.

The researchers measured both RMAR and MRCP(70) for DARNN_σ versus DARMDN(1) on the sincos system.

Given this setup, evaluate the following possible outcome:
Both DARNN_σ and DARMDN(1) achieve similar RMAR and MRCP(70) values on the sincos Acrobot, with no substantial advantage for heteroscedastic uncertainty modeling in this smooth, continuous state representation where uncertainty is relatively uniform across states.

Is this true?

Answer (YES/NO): NO